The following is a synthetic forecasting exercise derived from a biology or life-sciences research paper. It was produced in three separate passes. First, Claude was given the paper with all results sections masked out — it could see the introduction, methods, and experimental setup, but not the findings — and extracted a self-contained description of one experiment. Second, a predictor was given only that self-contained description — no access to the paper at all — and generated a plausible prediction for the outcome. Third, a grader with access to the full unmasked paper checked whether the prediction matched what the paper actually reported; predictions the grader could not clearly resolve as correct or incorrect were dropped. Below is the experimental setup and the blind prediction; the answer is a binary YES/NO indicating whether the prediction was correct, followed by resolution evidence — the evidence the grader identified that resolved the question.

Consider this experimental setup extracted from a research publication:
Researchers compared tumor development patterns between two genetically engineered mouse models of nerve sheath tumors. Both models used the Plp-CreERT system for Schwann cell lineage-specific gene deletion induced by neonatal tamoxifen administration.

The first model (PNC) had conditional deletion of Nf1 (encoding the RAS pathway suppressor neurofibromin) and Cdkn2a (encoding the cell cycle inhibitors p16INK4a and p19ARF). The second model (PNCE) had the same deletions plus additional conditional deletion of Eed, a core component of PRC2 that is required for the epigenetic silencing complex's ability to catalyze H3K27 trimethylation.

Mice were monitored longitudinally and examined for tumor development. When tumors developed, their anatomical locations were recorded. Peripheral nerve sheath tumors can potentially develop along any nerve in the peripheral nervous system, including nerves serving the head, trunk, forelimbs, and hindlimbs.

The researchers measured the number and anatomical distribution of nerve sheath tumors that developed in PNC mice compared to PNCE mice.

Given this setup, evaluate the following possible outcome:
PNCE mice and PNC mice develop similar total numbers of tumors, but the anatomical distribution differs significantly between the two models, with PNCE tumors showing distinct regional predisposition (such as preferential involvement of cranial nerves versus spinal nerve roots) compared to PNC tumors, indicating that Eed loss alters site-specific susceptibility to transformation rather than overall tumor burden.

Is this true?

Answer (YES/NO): NO